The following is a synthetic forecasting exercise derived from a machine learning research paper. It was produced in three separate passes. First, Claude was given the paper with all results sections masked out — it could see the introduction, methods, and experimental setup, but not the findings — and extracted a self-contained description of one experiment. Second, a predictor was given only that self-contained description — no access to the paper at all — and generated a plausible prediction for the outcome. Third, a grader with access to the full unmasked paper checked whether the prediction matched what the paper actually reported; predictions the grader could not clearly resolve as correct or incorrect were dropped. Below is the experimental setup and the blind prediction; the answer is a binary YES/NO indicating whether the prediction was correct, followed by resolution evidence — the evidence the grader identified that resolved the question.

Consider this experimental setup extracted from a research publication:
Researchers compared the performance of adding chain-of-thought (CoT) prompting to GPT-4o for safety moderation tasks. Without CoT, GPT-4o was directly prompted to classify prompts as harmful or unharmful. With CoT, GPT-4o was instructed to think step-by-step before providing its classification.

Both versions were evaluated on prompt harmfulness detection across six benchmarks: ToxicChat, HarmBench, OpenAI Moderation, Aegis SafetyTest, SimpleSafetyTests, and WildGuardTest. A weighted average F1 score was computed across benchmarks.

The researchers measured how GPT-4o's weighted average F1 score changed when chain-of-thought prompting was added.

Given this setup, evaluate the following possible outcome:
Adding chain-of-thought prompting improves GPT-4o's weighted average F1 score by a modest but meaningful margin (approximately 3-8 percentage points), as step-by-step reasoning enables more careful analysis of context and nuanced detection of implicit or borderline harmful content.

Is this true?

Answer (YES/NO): YES